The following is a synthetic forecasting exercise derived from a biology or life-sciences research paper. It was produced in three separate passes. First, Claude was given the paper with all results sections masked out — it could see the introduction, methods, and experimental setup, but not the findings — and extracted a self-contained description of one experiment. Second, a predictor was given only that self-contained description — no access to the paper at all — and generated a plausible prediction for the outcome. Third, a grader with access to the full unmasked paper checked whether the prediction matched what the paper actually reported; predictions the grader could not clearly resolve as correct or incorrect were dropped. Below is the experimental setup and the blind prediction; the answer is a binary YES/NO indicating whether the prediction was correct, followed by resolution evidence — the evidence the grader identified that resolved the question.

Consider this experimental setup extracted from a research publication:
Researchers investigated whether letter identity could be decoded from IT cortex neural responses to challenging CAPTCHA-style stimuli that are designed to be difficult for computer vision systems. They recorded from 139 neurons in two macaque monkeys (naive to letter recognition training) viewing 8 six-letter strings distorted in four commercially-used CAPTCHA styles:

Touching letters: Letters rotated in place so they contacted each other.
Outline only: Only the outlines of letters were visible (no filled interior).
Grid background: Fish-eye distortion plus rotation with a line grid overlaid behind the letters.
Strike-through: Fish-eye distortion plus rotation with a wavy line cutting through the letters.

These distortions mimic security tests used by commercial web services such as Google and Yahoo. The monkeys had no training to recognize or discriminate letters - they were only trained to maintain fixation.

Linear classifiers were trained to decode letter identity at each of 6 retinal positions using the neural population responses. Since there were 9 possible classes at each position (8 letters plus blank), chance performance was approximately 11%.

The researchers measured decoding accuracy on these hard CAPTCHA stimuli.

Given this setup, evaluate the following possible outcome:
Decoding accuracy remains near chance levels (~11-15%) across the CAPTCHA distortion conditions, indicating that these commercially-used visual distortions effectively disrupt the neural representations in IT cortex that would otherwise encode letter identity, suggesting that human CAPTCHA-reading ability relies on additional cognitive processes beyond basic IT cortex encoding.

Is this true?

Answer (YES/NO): NO